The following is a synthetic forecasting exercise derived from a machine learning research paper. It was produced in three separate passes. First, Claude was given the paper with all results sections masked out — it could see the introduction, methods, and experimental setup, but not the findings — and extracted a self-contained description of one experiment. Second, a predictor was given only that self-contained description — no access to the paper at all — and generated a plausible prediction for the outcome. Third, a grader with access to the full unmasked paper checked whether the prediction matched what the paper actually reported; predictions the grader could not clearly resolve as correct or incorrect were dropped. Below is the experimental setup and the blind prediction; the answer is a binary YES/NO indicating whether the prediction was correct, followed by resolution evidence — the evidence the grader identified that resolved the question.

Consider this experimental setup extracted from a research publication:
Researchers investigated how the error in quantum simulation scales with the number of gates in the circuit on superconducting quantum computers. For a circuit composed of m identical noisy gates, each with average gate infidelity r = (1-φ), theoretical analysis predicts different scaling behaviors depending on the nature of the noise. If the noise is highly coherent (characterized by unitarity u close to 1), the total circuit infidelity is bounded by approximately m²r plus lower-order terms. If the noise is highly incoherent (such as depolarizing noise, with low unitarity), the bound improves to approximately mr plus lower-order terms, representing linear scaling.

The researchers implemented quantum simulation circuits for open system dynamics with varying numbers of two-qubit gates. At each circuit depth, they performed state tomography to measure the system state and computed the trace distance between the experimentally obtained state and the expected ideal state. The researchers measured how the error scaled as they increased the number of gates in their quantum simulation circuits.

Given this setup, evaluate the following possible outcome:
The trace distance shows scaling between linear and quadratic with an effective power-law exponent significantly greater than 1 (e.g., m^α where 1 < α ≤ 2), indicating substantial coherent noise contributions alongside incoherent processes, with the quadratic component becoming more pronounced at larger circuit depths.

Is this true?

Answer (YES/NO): NO